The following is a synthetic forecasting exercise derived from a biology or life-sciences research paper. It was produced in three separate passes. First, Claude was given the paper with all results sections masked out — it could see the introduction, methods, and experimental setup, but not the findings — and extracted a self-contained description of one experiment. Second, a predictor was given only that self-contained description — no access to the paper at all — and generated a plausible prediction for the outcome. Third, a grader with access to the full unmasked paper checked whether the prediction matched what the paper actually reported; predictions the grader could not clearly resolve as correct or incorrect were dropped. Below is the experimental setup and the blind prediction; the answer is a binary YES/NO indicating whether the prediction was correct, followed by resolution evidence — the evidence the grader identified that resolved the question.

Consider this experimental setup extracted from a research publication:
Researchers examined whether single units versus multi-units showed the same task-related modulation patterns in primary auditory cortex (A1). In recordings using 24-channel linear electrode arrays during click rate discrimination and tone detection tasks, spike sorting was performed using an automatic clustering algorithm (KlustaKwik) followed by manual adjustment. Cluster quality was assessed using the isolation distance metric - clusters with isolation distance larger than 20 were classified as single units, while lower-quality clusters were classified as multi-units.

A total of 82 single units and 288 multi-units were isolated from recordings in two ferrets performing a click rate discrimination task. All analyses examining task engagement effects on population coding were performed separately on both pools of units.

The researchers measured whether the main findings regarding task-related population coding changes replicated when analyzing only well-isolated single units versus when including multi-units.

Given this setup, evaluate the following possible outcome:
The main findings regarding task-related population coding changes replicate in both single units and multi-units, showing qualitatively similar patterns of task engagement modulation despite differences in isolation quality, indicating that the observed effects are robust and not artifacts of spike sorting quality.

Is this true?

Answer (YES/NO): YES